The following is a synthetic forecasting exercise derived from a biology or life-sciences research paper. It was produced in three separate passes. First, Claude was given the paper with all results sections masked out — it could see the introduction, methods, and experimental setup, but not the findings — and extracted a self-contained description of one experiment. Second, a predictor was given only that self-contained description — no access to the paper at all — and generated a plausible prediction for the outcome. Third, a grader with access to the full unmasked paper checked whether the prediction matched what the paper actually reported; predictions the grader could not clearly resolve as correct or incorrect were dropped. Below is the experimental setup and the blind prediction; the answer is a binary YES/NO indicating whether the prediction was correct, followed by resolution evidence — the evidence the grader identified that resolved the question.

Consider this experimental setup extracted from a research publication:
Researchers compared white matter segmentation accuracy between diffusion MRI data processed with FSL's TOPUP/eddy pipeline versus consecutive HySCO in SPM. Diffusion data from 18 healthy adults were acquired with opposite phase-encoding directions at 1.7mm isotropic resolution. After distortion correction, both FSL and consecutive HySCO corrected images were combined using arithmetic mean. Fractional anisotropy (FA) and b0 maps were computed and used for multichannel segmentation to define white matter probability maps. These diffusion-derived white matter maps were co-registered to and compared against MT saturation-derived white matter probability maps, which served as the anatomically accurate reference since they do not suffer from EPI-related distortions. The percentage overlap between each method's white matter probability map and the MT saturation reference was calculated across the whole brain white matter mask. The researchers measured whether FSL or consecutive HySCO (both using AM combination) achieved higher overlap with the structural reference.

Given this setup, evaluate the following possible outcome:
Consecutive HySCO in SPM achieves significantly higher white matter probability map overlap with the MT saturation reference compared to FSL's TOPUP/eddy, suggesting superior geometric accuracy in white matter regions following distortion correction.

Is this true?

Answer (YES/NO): NO